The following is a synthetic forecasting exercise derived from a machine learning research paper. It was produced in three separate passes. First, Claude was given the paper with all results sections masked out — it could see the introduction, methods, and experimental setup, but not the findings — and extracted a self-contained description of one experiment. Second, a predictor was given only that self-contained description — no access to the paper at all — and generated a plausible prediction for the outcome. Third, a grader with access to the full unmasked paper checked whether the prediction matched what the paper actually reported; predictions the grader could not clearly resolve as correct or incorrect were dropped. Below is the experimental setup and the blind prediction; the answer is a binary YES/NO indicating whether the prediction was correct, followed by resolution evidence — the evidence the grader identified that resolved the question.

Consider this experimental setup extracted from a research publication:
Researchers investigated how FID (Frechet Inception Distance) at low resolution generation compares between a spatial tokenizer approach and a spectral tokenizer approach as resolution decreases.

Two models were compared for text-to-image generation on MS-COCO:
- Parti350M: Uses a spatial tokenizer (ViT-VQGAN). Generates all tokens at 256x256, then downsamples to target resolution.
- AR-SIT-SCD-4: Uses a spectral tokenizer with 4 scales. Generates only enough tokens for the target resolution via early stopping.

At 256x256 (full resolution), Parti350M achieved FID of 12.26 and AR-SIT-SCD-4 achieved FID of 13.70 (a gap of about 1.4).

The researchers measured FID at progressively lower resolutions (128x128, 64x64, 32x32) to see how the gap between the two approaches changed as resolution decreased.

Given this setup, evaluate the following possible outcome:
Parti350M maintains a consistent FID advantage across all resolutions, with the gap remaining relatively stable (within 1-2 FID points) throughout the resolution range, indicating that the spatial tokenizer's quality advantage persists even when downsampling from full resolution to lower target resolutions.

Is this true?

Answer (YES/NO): NO